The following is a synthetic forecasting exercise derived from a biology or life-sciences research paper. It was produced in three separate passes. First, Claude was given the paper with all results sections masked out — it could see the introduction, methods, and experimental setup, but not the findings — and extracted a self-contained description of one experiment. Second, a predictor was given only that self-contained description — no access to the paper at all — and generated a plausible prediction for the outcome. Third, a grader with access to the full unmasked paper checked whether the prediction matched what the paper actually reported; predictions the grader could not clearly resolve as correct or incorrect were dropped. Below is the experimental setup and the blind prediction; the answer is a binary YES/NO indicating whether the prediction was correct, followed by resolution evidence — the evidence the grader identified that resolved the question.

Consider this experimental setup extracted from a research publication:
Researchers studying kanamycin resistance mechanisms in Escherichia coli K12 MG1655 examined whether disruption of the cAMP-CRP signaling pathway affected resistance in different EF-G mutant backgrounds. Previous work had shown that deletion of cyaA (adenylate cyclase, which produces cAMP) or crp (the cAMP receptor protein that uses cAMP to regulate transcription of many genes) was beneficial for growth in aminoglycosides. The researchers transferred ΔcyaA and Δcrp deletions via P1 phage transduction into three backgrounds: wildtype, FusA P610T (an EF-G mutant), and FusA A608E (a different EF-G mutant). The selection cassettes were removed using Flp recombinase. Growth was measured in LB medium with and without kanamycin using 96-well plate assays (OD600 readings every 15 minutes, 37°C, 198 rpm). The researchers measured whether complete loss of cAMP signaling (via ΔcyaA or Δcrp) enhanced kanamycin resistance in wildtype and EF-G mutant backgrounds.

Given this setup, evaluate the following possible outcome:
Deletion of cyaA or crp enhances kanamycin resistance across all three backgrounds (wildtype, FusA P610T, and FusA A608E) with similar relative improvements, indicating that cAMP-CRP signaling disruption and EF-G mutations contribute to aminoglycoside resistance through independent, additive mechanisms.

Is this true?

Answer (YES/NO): NO